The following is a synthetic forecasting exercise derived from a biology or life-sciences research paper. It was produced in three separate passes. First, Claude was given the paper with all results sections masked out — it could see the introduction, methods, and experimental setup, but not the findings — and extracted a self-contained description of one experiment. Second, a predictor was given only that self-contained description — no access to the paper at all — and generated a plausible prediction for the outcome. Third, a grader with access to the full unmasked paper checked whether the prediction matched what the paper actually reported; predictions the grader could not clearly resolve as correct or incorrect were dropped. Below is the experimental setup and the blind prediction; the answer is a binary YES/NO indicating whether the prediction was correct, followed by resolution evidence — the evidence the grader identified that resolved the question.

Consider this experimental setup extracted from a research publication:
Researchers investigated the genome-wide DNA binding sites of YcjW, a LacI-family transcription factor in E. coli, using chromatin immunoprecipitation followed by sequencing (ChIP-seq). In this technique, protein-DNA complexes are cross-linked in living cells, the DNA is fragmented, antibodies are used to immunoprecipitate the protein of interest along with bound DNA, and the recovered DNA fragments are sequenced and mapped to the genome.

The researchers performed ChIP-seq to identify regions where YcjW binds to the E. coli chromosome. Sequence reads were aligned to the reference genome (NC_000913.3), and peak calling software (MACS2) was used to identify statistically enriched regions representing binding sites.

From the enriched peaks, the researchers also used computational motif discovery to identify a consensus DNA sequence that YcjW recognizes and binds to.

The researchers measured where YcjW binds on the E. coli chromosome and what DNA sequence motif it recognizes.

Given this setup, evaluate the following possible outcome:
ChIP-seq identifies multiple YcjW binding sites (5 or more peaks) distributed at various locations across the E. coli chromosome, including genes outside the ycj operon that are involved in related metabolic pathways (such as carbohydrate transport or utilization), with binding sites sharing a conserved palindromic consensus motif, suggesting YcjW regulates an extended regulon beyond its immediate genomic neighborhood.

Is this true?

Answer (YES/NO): NO